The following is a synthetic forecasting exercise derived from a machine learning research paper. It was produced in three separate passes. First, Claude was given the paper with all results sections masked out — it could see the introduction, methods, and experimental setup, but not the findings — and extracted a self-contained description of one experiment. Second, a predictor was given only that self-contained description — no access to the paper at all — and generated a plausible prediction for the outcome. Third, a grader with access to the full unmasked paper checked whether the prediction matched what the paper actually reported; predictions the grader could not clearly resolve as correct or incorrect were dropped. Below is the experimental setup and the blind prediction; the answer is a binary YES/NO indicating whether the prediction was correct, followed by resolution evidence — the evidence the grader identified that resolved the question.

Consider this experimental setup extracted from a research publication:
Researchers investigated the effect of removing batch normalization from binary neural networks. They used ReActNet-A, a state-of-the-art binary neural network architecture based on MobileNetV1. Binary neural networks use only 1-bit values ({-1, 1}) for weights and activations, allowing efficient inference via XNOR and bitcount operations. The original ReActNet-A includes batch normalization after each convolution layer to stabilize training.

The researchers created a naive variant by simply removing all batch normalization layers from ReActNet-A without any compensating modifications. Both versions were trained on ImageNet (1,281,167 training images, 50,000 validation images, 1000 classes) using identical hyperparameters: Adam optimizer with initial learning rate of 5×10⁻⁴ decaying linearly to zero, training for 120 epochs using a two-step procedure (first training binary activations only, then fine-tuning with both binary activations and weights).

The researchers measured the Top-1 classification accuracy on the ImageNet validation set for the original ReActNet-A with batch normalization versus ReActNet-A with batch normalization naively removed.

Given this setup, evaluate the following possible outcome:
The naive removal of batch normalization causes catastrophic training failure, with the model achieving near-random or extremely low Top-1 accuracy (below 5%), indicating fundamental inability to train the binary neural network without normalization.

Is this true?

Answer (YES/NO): NO